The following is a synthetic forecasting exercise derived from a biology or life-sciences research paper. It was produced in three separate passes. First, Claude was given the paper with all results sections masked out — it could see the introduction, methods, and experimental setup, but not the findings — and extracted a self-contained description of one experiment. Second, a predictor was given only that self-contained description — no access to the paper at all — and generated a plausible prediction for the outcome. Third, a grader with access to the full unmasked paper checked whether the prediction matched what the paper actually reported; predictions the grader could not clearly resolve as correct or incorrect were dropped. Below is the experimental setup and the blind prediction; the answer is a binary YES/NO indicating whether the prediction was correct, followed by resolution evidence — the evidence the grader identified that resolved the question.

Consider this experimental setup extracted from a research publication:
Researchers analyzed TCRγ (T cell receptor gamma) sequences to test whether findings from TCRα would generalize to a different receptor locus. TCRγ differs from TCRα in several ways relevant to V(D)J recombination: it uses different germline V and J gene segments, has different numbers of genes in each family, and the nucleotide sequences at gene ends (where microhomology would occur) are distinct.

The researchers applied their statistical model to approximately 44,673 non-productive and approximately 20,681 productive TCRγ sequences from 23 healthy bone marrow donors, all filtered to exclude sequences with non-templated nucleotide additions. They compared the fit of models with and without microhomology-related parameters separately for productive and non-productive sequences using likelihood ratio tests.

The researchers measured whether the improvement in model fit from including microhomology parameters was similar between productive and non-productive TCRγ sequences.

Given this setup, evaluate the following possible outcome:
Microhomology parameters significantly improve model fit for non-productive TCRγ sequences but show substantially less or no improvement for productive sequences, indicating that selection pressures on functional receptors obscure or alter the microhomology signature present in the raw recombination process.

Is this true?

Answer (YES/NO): NO